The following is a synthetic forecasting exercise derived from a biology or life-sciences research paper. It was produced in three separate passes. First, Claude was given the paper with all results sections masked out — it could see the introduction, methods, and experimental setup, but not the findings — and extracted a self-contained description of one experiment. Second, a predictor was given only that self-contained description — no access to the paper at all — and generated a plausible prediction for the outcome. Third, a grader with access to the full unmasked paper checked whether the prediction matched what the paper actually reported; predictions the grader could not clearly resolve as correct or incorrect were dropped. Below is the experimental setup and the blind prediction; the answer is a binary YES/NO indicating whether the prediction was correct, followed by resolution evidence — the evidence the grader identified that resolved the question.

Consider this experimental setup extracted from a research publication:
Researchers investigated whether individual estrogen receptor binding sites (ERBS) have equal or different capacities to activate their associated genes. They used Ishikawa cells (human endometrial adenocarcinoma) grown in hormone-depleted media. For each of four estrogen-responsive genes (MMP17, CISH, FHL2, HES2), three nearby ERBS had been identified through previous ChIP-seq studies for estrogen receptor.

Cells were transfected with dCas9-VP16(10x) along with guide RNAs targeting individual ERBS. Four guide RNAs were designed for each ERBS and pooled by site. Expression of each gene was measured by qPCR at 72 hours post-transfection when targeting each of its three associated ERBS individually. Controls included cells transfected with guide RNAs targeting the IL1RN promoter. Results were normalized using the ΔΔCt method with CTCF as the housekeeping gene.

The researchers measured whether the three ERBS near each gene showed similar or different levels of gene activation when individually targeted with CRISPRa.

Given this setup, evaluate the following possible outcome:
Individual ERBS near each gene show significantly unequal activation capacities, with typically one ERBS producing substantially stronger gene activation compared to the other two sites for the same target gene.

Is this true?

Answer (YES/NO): YES